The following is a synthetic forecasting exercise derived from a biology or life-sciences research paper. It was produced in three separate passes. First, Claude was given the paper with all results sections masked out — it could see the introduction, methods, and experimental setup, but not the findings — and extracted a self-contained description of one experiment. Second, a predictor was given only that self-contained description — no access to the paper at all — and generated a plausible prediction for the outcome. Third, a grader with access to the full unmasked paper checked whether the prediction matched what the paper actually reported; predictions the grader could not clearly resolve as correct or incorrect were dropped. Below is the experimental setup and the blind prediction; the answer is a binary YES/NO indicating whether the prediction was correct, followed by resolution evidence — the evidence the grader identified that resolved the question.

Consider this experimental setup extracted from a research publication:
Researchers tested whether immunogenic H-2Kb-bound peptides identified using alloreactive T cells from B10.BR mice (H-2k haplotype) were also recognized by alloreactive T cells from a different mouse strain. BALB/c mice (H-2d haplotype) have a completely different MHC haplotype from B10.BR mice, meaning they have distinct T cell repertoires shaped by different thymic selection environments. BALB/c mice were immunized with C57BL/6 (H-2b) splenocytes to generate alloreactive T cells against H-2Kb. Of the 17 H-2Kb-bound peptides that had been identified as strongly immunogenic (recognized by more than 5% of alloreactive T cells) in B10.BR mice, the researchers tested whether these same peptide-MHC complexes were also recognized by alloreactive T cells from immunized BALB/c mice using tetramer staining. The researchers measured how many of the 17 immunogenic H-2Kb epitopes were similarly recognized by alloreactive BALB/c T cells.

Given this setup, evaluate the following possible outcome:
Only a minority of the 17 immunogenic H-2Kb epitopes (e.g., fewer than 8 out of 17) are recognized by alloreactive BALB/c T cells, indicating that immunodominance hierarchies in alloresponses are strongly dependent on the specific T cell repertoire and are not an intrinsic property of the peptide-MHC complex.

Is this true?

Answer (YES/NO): NO